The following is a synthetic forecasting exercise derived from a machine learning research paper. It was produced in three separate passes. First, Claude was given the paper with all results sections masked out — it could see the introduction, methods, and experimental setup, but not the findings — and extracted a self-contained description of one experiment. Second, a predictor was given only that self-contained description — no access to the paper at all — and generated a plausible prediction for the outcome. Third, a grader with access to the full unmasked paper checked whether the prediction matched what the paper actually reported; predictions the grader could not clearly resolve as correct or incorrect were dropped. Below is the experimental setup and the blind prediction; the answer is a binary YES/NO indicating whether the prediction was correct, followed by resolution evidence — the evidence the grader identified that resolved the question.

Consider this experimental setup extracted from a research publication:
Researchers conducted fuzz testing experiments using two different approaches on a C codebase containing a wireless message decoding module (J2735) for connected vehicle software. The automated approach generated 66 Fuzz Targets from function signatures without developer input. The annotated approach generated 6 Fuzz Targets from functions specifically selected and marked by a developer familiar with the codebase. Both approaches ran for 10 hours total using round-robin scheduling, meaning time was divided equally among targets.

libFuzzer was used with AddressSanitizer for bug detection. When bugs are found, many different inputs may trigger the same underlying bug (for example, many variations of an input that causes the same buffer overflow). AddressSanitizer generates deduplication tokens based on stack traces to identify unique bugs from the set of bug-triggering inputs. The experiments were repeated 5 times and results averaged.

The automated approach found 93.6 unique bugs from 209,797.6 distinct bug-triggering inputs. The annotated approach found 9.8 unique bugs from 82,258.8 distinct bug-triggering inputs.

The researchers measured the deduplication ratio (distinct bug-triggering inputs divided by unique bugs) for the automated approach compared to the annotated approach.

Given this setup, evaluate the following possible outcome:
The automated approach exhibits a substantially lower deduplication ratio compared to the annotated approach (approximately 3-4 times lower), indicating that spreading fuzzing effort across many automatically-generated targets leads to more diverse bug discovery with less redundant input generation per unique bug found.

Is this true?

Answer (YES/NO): YES